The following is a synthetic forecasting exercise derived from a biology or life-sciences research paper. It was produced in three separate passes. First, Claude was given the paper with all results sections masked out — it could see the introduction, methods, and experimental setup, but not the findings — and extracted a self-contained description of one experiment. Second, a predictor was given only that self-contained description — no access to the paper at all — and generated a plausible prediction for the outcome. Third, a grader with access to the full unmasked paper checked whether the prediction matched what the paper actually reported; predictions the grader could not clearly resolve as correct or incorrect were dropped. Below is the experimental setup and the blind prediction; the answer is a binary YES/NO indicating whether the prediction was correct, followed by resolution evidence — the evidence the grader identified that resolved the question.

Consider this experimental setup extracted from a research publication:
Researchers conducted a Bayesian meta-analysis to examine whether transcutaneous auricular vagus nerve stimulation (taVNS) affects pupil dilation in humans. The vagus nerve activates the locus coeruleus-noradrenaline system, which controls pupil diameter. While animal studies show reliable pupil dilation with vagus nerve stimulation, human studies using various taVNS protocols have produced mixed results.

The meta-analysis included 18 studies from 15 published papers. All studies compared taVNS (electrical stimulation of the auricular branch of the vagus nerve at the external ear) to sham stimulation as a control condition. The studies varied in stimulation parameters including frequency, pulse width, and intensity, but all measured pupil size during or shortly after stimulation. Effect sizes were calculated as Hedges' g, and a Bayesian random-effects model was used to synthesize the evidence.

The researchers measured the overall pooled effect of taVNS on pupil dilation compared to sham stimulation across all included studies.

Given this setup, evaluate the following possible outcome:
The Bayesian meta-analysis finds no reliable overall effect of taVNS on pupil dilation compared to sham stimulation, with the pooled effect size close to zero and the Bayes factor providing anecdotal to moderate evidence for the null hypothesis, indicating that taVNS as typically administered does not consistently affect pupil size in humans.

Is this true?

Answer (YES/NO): NO